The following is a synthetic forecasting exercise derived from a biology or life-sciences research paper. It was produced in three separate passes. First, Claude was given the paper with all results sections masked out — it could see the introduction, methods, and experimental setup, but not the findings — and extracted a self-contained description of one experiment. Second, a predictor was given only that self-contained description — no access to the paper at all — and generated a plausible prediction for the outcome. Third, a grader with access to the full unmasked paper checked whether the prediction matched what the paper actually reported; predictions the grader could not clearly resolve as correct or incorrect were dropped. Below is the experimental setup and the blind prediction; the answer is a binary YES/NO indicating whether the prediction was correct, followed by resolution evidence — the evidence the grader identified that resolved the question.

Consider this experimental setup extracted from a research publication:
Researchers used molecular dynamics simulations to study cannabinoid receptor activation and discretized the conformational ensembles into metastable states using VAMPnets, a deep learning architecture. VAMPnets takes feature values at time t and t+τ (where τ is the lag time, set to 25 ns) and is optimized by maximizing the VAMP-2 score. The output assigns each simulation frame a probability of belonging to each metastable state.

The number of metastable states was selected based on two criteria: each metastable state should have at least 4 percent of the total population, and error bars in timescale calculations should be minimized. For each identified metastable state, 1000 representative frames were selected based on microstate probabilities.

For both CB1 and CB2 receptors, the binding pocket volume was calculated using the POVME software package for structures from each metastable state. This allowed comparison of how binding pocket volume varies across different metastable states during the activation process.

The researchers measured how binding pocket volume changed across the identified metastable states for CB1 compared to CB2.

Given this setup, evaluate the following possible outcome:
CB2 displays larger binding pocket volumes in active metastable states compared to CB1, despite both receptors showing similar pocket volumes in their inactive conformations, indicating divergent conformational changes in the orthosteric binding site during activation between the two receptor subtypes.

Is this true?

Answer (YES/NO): NO